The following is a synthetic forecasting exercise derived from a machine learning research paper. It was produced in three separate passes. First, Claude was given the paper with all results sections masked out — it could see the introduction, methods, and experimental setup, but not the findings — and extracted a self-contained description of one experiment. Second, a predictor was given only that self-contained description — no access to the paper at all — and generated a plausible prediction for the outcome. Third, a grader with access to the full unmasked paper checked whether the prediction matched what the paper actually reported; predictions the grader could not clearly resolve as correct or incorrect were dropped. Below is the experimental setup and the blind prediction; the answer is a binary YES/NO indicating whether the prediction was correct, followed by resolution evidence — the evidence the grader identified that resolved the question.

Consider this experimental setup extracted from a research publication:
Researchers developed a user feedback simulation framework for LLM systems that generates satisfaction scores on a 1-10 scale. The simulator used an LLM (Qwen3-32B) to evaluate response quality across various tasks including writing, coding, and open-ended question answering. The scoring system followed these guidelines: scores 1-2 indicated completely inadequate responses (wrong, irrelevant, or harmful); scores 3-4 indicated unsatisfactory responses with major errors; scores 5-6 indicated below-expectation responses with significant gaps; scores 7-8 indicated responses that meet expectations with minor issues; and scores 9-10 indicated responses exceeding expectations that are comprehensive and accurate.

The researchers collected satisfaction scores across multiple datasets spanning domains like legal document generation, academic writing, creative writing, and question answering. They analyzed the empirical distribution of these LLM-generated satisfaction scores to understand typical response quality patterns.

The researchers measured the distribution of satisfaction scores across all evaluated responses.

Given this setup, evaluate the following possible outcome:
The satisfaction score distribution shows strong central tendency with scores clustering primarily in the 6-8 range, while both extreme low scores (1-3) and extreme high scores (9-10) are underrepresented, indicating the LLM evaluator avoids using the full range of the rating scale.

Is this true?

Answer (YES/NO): NO